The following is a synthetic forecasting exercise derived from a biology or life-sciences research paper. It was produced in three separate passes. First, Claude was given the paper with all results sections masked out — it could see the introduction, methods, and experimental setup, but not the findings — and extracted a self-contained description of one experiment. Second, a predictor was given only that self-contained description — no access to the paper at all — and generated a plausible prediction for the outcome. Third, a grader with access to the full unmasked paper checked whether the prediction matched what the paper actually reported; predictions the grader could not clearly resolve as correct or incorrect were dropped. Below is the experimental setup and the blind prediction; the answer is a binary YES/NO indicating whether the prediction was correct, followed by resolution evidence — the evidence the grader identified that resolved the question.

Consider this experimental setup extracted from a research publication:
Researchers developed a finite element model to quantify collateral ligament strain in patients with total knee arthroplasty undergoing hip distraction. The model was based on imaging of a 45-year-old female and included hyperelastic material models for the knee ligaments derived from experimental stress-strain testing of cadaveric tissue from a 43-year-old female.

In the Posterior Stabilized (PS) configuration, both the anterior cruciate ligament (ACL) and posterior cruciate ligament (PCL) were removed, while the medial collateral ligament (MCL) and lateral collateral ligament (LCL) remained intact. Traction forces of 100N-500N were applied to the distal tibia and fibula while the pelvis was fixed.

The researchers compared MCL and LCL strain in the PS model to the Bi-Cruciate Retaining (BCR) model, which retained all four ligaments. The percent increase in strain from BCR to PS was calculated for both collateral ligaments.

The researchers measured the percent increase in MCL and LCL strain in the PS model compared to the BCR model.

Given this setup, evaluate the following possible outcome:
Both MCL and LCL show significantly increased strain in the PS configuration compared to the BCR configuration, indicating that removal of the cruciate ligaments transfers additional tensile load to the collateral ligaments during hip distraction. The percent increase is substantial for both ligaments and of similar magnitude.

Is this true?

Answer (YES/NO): YES